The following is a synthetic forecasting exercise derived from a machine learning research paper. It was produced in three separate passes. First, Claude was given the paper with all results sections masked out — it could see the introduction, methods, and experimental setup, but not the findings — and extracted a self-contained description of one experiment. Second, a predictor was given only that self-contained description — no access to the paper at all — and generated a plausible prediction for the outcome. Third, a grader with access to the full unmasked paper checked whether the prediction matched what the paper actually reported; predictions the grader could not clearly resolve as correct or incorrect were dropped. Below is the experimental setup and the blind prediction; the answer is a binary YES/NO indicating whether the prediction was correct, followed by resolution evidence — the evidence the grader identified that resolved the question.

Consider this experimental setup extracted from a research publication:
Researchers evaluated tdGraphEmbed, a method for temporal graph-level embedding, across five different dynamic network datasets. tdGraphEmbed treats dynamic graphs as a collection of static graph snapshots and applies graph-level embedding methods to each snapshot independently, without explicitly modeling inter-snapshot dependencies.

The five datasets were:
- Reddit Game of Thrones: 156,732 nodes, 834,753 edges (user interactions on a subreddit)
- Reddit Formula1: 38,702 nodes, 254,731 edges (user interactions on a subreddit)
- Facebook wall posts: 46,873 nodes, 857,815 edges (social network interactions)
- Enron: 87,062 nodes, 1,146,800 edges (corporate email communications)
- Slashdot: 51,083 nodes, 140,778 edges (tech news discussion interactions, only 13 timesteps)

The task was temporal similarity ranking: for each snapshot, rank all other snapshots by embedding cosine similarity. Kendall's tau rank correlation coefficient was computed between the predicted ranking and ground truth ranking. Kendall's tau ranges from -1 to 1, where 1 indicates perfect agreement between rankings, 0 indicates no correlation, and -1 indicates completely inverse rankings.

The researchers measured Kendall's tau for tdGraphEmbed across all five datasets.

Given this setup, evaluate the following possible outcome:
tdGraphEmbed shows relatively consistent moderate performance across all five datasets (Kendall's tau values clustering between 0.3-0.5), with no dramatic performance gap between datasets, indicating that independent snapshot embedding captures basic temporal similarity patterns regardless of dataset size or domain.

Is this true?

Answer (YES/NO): NO